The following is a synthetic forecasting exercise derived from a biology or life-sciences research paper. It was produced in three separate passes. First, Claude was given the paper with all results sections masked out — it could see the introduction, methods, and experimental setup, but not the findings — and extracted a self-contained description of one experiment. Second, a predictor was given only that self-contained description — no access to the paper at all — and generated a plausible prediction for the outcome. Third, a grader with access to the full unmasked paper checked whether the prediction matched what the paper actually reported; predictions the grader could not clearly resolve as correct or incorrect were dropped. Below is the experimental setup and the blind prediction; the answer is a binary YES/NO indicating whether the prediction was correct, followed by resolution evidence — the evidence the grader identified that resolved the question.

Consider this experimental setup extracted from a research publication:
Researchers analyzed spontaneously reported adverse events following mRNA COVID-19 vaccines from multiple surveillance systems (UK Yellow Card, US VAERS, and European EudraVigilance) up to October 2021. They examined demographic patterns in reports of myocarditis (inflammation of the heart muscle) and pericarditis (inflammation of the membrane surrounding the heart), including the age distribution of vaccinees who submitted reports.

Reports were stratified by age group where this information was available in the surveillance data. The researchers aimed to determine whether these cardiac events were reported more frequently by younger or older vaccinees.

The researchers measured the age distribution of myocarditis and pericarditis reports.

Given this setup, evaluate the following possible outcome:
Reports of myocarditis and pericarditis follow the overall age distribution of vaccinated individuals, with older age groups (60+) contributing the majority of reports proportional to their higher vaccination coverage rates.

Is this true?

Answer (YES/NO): NO